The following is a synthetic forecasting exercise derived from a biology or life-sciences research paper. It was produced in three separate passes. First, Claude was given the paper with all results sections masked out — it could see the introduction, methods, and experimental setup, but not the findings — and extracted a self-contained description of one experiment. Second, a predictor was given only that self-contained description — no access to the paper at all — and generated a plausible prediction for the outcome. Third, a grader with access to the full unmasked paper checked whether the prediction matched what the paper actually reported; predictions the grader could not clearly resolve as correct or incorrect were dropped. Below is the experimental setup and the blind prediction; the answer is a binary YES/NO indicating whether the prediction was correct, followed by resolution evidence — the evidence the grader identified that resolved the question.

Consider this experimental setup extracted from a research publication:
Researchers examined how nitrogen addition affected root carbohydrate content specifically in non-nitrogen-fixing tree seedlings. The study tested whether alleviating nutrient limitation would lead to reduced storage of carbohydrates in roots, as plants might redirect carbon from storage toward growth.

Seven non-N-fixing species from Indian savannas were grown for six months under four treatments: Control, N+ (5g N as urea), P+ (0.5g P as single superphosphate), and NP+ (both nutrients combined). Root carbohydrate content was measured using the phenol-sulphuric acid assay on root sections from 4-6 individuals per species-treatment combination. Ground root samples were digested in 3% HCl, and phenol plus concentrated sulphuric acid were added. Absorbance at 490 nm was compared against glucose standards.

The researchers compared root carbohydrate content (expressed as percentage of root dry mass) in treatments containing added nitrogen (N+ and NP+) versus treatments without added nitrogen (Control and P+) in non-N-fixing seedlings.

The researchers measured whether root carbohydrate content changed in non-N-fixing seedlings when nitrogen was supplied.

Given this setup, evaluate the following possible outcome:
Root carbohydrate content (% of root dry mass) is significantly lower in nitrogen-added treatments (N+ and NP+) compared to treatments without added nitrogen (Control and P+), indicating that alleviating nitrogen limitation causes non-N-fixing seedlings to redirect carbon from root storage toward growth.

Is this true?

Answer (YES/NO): YES